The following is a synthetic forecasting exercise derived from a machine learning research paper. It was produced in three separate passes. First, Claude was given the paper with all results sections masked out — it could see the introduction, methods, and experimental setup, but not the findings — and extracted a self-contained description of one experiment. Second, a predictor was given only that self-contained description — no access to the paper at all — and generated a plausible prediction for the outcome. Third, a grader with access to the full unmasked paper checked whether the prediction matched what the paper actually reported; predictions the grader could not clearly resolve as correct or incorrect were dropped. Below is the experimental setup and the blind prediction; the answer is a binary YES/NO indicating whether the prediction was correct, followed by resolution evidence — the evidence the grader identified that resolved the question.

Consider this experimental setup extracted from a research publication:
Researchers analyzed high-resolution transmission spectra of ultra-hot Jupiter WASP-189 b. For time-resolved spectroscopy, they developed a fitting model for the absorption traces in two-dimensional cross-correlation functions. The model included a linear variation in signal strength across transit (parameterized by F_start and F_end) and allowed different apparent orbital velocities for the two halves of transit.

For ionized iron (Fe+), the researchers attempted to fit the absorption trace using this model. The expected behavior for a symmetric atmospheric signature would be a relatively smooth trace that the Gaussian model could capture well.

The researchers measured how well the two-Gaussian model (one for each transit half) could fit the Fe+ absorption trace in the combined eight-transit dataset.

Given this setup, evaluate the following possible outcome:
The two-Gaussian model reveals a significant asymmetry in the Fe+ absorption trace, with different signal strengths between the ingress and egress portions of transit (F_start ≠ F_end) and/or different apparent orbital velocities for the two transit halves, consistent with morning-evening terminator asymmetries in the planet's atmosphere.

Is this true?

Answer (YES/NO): NO